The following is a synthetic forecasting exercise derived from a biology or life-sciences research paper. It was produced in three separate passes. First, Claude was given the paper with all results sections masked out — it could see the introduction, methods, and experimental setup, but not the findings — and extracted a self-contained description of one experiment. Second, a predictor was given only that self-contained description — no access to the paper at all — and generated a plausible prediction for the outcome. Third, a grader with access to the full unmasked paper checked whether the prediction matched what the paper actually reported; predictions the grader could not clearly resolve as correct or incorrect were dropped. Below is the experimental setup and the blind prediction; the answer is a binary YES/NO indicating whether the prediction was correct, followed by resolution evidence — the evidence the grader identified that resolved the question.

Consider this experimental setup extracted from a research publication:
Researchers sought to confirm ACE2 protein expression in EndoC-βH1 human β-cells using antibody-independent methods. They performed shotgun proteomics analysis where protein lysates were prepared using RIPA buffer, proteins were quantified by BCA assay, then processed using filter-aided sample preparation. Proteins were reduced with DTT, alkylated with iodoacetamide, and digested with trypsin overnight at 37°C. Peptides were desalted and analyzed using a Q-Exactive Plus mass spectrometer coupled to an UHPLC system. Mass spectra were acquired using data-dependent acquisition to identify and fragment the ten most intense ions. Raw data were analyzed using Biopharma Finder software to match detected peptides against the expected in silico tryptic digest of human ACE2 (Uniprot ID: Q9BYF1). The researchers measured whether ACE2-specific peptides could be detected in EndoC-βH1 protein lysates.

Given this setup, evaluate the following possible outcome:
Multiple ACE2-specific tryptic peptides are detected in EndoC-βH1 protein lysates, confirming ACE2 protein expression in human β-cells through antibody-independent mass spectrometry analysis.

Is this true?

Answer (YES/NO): YES